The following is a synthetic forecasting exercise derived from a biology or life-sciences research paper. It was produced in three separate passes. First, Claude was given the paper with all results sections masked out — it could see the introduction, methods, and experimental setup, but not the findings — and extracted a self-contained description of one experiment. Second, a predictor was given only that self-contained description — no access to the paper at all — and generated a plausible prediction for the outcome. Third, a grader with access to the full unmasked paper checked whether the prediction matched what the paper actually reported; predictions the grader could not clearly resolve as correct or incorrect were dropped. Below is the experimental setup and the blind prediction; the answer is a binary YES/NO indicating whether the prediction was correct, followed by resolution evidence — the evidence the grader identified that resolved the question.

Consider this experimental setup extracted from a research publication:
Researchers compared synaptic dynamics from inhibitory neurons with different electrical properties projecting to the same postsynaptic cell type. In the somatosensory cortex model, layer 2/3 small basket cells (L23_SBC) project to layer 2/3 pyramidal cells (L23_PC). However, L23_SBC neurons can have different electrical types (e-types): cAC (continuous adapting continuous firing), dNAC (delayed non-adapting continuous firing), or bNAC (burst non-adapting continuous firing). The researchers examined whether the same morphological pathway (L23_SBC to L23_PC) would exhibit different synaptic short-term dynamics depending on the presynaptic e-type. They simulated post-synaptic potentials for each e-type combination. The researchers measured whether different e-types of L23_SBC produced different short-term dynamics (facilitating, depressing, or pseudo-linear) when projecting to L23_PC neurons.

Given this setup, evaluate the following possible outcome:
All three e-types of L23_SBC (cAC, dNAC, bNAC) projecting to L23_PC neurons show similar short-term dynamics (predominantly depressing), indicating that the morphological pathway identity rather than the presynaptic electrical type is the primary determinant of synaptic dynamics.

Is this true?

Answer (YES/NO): NO